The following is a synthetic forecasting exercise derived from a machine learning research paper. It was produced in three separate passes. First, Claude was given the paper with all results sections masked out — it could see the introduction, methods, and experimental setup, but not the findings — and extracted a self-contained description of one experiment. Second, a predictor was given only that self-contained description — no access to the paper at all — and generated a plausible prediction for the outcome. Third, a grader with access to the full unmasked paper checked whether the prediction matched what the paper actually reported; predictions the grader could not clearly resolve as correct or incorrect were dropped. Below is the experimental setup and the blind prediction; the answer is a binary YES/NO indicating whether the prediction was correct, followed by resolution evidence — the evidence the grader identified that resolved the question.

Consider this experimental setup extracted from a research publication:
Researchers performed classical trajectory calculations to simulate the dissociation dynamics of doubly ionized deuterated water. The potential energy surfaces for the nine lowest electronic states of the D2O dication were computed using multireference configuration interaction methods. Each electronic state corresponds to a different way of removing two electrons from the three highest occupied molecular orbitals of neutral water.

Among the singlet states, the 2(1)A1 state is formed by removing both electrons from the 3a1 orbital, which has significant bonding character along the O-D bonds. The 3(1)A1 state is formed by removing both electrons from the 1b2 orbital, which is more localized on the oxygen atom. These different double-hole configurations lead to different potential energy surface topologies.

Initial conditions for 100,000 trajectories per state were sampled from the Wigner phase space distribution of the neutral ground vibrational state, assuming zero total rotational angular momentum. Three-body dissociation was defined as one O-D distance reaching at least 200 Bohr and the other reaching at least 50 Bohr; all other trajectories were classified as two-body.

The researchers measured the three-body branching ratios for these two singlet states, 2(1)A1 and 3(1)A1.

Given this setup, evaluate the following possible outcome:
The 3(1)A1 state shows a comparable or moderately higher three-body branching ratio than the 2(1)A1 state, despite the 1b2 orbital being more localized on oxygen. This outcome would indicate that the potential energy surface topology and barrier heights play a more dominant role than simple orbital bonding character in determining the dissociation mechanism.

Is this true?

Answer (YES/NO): YES